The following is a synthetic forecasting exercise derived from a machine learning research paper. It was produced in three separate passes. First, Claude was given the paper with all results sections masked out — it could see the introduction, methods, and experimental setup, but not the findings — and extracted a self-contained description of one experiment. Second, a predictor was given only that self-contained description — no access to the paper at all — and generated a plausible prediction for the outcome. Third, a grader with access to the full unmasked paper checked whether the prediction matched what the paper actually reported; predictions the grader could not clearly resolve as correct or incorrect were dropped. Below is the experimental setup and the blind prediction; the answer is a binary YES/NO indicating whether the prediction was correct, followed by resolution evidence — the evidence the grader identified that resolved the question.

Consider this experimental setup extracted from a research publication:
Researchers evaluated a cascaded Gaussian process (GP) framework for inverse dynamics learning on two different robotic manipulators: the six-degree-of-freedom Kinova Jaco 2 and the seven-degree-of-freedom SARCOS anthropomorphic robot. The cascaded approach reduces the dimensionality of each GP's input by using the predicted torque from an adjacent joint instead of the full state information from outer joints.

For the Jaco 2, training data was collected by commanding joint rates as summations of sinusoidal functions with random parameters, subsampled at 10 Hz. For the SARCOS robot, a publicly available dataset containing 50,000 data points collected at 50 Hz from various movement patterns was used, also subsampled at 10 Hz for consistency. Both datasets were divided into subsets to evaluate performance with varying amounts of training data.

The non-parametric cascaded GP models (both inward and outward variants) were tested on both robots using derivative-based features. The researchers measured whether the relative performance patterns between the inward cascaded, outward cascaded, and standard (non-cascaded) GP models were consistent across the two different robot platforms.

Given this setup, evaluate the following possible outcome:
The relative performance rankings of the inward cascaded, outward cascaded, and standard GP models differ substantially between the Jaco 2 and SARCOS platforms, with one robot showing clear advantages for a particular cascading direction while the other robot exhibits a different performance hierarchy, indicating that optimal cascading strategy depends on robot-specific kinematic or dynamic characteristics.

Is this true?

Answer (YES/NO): NO